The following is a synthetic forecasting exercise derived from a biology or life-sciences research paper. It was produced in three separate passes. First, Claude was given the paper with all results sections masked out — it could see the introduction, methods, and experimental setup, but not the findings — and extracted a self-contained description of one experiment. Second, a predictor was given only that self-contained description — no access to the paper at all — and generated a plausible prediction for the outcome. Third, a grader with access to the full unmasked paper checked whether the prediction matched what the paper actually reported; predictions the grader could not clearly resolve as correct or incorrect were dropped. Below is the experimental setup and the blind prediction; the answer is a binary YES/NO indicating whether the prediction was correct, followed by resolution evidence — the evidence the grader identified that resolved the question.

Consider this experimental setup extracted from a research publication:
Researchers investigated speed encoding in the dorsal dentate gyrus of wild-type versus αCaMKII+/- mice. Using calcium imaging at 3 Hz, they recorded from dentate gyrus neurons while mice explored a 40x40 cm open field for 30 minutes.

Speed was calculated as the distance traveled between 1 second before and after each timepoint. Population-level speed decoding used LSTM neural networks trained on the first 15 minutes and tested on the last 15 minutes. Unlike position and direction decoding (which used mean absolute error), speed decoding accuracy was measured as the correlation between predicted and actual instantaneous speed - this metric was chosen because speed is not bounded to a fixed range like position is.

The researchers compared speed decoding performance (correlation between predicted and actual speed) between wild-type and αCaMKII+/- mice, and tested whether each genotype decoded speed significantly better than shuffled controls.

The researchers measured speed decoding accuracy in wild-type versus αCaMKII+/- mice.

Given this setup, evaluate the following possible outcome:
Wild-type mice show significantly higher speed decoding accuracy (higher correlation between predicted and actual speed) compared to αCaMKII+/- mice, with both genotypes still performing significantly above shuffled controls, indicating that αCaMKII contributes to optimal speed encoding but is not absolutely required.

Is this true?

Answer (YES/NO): NO